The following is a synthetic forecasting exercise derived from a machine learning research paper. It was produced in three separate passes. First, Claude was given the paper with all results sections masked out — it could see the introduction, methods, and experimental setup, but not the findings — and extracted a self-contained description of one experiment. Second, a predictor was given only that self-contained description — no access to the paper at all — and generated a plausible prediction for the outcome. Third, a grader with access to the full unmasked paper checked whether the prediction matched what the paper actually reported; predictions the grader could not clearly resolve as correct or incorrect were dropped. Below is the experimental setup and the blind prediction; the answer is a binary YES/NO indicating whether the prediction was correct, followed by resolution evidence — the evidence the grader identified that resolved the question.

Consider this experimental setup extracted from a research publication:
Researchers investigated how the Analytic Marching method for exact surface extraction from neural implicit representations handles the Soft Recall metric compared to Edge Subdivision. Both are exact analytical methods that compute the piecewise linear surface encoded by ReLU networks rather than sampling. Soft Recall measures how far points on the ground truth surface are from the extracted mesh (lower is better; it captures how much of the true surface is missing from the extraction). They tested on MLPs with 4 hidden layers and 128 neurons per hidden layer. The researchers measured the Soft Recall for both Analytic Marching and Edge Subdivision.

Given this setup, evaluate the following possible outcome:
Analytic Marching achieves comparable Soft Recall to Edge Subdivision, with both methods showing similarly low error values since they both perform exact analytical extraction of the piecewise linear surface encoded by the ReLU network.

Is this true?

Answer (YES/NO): NO